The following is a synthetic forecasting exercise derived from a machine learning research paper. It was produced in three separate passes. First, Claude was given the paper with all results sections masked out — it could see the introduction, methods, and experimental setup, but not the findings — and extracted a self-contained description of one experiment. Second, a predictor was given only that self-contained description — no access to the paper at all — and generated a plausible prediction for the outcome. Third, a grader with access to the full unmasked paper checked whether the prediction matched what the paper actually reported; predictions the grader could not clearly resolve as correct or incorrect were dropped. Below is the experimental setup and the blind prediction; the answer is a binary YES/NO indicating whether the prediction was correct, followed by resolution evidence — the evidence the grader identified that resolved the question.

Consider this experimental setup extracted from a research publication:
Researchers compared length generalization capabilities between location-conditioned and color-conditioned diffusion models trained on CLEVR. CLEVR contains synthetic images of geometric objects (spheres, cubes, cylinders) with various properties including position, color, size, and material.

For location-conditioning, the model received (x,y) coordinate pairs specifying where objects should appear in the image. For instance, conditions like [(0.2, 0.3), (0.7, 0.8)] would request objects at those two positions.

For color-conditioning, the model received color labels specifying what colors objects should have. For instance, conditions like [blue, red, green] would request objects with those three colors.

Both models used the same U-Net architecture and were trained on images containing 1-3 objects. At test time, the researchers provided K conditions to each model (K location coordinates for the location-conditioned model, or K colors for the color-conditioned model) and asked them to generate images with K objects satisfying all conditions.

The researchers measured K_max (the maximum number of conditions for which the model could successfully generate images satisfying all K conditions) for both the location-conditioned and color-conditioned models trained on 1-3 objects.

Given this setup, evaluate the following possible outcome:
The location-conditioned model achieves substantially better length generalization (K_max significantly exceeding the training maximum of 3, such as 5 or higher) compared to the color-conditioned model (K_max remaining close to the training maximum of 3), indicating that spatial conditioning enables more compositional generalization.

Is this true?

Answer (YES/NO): YES